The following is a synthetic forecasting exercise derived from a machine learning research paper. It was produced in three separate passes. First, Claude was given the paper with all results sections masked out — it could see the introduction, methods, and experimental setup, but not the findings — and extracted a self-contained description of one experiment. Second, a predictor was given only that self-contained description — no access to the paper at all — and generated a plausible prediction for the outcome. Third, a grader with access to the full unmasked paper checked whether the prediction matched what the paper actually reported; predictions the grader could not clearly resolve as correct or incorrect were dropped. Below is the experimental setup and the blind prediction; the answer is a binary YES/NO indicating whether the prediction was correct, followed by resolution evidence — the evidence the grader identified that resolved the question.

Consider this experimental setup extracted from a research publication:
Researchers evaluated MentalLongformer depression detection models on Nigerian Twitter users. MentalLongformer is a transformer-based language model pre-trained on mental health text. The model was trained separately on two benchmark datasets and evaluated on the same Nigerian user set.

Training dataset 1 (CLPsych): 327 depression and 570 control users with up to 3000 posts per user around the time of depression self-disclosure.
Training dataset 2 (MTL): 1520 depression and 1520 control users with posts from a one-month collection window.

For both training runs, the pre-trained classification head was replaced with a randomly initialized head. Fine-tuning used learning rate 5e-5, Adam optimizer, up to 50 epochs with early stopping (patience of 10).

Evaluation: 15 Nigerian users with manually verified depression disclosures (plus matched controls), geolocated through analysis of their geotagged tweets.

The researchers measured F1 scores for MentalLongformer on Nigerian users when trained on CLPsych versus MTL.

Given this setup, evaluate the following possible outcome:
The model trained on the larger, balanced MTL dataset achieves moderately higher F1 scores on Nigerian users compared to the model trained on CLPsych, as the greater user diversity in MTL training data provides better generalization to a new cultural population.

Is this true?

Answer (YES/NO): YES